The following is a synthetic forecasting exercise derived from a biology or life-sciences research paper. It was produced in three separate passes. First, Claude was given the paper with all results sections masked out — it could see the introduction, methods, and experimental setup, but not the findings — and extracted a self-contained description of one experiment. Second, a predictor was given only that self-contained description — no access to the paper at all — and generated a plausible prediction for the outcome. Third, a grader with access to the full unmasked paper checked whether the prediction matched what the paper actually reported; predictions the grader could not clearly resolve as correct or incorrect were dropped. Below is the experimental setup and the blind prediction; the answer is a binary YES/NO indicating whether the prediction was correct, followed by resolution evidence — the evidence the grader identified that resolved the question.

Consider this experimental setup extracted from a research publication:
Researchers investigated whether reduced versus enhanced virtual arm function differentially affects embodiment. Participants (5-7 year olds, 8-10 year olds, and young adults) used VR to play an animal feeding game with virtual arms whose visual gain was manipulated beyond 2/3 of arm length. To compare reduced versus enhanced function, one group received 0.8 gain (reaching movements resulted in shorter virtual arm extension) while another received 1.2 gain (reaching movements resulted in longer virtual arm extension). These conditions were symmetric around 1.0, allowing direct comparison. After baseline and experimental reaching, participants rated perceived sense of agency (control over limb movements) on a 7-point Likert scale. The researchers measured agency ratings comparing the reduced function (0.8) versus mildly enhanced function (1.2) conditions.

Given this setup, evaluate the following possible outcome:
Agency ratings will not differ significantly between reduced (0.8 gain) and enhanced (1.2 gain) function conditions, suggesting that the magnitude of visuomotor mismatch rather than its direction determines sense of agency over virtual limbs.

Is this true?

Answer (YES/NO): YES